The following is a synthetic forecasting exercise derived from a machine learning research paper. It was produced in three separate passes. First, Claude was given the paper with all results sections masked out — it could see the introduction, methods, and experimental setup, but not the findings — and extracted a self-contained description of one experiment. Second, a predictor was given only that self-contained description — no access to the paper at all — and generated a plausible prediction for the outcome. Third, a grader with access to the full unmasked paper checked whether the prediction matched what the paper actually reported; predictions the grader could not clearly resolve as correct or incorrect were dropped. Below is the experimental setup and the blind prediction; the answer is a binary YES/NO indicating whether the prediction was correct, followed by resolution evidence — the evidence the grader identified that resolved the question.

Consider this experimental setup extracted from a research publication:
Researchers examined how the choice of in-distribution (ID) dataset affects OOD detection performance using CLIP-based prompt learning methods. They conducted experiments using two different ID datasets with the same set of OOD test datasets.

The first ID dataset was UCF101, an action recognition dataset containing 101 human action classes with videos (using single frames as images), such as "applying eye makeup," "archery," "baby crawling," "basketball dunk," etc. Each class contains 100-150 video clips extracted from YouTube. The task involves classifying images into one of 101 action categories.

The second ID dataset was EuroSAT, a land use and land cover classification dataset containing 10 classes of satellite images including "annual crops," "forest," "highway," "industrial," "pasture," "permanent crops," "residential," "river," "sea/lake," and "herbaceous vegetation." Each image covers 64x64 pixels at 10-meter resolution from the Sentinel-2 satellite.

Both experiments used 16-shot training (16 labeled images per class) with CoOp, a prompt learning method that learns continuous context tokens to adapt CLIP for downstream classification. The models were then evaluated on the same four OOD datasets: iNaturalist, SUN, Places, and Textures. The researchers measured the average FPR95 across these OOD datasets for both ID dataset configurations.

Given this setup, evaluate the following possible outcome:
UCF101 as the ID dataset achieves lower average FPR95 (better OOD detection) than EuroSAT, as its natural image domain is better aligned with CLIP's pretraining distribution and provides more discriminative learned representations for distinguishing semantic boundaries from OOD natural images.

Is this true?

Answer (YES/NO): YES